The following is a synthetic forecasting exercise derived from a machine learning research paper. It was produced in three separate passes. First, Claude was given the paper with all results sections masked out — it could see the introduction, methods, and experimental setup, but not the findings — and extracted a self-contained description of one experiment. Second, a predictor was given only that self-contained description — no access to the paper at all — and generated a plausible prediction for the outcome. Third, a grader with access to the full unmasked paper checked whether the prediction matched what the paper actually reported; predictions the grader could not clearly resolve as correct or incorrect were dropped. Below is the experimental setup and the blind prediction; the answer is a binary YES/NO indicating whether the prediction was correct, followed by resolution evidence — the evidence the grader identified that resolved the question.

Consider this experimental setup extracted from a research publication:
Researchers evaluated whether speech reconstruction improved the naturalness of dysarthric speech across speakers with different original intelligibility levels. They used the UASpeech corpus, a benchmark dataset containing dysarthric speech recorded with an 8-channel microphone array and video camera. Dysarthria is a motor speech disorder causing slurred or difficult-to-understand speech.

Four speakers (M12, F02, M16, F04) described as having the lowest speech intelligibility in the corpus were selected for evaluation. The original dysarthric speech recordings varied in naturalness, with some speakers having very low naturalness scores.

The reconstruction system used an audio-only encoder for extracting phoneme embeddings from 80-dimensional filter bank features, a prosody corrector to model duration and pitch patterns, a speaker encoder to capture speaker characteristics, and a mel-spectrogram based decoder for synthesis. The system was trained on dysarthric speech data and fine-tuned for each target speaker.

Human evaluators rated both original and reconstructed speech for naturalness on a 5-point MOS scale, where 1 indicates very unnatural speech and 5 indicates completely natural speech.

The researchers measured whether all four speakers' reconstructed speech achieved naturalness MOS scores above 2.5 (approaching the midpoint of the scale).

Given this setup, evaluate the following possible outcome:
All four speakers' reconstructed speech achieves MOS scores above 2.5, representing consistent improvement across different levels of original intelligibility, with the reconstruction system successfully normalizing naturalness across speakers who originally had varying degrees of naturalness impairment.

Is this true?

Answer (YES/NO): YES